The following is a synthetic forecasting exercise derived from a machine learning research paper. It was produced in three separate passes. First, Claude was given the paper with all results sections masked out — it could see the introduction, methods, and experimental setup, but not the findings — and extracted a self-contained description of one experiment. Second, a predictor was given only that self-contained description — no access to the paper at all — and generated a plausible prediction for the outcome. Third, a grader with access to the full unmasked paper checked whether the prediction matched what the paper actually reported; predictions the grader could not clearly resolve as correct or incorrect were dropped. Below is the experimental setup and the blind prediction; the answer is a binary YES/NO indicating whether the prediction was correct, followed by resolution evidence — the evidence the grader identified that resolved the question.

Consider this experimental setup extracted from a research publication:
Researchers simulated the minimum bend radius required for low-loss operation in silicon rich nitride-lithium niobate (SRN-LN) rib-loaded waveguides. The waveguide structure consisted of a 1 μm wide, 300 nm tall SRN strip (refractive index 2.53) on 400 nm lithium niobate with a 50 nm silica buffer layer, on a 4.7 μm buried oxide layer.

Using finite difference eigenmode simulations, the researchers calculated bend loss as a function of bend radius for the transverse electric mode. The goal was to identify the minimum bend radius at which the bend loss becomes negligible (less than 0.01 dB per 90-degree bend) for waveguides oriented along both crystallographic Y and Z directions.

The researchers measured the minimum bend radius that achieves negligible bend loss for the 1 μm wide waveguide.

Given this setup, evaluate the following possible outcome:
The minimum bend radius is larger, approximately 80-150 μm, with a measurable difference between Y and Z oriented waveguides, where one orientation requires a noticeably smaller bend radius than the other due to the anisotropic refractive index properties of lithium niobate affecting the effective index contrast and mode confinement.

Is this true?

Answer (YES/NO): NO